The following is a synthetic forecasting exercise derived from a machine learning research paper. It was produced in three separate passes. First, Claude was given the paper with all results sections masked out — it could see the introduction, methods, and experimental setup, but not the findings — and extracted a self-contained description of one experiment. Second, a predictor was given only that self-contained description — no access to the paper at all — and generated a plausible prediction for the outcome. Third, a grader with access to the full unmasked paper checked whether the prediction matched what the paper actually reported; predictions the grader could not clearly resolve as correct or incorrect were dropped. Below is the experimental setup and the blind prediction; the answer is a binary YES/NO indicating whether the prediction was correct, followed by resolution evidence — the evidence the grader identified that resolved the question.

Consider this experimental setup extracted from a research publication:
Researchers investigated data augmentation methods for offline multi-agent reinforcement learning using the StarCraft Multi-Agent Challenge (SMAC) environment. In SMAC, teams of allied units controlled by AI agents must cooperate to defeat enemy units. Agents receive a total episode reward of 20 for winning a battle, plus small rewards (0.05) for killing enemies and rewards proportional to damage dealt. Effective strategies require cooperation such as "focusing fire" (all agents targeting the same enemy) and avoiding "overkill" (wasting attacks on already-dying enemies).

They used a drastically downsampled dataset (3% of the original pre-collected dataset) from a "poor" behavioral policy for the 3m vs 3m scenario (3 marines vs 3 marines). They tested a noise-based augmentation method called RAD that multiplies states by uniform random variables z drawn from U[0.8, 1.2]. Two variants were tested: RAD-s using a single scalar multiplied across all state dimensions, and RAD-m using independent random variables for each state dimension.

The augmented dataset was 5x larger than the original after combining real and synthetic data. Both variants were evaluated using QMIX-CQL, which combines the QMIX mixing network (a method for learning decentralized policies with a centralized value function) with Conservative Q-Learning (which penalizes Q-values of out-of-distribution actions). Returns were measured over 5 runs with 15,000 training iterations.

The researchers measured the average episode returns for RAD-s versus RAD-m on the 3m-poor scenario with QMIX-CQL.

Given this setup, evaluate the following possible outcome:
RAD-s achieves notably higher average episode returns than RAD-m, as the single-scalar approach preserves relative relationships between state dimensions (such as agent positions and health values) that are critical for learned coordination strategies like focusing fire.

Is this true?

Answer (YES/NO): NO